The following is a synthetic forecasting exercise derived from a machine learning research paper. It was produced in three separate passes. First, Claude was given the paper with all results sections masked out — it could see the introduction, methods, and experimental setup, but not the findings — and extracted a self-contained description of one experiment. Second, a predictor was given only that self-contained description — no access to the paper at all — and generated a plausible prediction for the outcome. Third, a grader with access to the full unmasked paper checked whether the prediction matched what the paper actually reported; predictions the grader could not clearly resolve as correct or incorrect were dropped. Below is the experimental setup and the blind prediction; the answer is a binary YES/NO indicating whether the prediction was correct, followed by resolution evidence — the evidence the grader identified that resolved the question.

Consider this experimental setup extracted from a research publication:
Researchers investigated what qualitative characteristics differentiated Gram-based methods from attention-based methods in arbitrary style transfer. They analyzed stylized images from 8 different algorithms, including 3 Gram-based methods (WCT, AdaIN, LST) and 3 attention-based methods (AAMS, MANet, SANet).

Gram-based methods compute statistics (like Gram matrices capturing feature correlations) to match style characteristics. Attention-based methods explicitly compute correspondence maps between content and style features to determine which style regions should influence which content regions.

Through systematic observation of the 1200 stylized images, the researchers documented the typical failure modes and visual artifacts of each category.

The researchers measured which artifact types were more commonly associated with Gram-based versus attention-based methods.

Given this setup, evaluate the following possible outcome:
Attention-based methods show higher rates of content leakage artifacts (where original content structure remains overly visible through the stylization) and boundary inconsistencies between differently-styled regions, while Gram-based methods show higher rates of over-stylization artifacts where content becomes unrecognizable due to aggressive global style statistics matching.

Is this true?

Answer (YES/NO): NO